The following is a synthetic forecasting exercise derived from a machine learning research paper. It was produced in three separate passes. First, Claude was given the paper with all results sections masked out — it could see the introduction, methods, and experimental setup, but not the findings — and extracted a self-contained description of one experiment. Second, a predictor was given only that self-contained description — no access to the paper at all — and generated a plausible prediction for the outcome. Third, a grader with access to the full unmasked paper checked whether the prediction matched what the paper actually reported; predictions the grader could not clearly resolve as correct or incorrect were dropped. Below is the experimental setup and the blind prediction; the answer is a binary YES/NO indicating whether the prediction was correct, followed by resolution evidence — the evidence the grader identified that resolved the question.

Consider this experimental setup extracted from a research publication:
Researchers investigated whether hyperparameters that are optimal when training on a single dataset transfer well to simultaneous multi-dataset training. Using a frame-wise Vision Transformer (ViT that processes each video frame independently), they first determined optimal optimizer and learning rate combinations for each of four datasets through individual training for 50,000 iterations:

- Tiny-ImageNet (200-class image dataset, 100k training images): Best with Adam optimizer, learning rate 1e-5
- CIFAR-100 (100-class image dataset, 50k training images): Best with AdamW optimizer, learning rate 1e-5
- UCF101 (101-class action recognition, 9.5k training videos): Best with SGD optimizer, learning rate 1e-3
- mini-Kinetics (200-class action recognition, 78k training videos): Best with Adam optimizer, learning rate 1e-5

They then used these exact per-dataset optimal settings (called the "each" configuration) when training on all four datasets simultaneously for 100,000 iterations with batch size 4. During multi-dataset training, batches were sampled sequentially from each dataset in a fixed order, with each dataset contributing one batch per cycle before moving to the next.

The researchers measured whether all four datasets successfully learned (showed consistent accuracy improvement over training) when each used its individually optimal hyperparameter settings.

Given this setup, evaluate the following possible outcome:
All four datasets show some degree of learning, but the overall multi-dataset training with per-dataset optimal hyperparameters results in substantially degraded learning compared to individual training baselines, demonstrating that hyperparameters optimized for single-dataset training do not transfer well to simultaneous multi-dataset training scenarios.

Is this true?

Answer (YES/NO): NO